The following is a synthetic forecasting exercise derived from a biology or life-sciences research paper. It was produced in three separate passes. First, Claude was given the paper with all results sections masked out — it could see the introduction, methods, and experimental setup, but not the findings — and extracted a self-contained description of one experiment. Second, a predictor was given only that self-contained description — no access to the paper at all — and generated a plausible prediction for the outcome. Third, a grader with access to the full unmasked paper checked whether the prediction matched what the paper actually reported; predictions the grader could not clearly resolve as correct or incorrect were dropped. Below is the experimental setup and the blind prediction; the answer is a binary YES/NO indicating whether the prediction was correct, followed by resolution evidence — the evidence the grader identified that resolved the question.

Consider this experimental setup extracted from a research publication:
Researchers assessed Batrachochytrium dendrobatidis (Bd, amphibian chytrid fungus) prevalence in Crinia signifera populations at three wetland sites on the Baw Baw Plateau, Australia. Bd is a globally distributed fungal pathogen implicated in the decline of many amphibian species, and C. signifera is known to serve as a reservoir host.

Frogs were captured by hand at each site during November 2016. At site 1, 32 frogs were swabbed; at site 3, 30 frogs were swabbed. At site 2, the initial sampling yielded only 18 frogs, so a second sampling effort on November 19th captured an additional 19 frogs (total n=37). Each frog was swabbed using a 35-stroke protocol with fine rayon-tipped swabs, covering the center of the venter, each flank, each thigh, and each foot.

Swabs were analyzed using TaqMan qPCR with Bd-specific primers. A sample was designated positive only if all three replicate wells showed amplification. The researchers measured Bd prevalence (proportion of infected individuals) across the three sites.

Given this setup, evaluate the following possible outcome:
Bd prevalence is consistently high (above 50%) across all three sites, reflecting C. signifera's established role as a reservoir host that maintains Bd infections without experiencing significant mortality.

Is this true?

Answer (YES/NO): YES